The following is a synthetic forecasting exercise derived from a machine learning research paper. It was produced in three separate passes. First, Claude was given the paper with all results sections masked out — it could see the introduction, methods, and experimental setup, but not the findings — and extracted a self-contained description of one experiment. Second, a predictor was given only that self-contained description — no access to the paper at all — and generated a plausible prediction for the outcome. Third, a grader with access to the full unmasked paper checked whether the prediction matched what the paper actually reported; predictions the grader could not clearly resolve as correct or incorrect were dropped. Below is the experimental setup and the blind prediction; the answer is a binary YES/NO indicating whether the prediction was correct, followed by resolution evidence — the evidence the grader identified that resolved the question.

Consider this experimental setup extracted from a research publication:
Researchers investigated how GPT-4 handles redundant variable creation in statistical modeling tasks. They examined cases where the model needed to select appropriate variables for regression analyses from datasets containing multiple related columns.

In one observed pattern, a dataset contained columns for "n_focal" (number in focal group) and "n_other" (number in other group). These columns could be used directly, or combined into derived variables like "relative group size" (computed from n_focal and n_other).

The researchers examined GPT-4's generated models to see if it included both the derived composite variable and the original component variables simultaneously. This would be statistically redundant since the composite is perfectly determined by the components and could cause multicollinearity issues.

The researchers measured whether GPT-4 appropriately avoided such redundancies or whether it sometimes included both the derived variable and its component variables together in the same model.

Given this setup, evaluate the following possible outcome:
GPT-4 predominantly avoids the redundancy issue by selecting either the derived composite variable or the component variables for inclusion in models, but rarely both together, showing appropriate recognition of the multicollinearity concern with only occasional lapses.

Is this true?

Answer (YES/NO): NO